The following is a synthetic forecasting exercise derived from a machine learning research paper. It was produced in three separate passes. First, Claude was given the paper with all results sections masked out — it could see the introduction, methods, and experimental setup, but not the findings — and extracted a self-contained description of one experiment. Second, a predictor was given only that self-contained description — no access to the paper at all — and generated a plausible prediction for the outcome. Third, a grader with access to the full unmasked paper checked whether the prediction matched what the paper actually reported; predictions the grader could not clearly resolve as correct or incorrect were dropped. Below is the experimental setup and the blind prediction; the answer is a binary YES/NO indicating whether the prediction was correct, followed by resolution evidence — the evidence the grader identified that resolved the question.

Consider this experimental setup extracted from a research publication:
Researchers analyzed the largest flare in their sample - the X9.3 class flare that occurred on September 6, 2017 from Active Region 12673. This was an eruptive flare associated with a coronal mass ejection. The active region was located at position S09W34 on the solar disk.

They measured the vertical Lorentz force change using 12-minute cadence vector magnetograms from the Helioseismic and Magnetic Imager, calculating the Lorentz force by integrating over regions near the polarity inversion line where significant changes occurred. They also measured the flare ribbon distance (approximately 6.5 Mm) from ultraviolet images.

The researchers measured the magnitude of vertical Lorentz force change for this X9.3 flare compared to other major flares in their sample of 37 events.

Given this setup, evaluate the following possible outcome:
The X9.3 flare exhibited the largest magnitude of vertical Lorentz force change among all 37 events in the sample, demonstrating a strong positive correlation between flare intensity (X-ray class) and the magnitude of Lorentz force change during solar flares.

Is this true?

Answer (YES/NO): NO